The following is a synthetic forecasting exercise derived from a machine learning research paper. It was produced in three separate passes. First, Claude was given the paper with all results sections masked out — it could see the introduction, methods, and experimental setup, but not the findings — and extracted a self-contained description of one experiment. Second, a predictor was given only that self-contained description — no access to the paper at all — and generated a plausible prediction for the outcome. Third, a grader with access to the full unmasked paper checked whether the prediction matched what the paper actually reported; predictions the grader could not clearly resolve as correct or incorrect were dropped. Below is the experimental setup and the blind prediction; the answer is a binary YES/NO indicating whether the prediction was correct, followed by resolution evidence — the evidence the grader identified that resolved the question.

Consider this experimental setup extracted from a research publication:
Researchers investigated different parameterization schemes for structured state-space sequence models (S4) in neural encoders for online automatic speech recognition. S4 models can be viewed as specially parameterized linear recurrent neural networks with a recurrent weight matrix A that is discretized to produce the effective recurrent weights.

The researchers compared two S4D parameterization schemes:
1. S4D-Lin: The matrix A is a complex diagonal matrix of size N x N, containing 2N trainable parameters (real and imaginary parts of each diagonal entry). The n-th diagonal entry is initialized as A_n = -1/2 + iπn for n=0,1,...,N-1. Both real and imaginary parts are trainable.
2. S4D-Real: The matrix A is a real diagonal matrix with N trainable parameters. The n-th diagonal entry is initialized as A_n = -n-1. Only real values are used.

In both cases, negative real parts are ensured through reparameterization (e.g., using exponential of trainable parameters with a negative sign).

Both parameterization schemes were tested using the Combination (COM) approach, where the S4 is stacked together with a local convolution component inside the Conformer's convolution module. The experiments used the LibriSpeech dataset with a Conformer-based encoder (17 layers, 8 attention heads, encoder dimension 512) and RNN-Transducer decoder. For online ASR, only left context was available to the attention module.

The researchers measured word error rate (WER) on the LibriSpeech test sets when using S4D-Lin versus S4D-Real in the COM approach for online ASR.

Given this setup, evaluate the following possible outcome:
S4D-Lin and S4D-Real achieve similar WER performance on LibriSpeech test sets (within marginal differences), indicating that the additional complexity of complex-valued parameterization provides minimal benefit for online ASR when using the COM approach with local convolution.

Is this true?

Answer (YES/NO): NO